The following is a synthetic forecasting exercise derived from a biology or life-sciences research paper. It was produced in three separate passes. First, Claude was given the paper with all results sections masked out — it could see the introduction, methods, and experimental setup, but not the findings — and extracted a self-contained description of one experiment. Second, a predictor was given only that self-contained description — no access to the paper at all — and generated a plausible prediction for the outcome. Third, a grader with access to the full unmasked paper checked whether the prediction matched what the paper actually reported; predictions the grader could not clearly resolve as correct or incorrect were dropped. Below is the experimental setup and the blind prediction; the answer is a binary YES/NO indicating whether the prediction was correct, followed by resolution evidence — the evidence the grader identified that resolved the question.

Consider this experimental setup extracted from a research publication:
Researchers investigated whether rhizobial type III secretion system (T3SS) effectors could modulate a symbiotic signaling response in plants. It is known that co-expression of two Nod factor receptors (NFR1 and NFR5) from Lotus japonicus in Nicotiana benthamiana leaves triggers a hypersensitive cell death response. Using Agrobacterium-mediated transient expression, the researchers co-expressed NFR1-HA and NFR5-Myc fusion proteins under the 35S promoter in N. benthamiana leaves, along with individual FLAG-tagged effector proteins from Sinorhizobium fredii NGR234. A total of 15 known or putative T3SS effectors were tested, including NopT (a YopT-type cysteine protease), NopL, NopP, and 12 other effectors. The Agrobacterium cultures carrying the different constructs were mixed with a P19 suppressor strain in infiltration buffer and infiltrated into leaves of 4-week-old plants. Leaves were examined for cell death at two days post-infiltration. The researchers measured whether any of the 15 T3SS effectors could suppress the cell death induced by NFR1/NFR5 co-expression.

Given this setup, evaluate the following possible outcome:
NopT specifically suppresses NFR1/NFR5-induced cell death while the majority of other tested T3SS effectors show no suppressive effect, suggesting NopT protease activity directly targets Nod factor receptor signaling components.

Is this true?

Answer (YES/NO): YES